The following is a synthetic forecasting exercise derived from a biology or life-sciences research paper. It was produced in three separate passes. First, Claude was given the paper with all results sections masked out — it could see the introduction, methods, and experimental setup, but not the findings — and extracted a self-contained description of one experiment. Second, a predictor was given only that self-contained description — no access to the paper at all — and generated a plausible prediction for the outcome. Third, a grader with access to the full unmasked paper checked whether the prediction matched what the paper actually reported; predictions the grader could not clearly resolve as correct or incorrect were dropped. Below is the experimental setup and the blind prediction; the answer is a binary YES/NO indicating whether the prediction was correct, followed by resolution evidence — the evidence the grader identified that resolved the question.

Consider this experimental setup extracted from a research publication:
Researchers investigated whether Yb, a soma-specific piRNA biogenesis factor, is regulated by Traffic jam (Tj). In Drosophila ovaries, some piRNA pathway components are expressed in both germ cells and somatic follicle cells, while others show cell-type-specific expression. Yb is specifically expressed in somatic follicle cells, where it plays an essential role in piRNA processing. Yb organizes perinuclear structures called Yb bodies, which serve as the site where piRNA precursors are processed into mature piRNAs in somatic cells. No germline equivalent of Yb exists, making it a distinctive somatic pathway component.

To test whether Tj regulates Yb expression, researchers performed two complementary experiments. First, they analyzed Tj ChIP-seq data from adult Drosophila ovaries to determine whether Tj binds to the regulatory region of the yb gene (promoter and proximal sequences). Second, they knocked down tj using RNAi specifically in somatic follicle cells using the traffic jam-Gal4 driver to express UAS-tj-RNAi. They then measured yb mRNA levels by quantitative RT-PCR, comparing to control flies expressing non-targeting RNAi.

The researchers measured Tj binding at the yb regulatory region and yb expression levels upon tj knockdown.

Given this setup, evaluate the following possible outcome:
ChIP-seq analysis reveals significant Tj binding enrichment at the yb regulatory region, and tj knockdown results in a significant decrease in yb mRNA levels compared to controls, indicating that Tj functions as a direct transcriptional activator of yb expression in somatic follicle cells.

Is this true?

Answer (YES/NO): YES